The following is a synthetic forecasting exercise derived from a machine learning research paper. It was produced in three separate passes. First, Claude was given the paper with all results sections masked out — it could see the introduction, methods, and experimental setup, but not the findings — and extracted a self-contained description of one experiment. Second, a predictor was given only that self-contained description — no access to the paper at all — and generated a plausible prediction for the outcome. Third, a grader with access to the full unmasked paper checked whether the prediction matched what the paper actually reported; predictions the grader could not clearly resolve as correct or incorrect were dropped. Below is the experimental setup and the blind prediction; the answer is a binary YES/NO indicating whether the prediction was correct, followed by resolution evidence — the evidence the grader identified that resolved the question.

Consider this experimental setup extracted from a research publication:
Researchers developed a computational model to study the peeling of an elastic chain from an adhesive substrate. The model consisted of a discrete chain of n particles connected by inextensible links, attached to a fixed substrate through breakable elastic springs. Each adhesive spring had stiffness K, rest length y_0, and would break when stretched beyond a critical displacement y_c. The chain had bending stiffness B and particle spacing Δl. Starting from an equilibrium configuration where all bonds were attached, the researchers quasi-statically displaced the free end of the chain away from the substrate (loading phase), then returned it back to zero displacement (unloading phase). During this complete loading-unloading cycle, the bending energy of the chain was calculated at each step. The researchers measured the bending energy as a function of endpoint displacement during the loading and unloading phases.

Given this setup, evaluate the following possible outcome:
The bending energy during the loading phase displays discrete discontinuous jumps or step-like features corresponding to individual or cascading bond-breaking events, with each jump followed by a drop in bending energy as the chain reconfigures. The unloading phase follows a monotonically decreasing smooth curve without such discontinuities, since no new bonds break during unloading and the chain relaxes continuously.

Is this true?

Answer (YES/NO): NO